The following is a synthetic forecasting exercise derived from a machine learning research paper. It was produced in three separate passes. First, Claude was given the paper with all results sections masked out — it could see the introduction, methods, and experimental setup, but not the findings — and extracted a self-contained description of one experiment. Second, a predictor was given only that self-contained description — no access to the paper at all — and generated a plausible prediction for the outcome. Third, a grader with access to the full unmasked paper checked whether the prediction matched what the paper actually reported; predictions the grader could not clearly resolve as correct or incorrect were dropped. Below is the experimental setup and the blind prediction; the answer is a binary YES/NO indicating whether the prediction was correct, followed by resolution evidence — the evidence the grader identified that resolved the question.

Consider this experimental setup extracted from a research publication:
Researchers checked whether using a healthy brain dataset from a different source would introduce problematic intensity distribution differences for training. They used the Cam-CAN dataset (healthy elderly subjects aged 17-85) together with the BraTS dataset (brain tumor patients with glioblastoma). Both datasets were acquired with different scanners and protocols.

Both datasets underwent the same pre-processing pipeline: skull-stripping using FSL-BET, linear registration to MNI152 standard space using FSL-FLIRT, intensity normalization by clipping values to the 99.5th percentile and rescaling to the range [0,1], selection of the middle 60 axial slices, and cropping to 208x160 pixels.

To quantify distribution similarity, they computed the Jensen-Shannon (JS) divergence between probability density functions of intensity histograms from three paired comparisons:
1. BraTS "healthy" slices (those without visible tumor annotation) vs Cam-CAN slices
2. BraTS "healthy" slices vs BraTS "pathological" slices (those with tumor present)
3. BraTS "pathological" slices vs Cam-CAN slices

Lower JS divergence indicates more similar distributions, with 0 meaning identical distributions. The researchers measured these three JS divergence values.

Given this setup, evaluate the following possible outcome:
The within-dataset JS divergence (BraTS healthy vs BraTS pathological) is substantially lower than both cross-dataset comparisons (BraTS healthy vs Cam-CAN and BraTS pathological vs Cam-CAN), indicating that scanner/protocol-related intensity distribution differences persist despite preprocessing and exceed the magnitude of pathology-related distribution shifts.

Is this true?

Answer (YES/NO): NO